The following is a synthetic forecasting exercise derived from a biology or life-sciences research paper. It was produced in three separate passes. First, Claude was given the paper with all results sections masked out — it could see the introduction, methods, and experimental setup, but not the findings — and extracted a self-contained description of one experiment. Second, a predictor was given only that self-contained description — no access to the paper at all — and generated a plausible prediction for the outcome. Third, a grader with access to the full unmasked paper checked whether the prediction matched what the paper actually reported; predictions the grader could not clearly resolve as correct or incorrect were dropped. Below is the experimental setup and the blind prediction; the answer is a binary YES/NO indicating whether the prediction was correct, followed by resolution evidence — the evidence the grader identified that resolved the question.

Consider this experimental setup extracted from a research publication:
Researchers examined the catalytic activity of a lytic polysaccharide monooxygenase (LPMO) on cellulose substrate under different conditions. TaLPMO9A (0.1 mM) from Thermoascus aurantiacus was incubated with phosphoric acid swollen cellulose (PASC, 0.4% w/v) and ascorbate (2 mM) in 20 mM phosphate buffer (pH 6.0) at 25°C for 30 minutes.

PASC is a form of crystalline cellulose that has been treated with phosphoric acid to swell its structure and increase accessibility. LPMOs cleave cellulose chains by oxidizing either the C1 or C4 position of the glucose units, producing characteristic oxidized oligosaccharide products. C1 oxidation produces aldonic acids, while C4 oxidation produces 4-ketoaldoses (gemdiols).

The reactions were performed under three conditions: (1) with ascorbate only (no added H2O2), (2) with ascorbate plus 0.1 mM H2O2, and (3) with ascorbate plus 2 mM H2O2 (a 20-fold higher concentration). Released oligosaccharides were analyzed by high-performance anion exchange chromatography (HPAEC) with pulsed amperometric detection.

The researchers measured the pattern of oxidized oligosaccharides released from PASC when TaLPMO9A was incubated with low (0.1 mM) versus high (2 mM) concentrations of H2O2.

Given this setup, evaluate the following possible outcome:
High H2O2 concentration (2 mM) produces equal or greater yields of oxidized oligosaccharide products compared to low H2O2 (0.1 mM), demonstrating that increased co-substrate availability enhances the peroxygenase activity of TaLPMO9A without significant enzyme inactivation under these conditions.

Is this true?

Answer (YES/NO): NO